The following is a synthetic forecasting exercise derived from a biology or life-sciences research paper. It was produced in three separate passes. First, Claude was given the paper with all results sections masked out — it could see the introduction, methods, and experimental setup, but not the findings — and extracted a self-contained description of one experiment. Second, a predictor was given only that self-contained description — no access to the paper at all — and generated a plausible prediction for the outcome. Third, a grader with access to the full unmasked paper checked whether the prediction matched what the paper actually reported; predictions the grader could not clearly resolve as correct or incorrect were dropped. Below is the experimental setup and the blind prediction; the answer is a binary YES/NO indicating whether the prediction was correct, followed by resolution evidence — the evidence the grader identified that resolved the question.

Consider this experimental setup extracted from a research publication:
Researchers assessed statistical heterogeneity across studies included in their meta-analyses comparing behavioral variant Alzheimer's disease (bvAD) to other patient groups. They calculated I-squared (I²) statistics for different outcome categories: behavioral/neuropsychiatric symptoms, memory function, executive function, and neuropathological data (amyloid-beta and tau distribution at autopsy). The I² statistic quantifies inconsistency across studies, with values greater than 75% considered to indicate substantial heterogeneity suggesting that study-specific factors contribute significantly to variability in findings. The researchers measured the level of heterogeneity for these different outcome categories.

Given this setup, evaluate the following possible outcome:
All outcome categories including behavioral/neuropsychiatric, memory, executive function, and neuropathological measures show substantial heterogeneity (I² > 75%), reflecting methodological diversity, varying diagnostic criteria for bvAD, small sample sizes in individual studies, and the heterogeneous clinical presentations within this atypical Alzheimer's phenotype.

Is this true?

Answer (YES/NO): NO